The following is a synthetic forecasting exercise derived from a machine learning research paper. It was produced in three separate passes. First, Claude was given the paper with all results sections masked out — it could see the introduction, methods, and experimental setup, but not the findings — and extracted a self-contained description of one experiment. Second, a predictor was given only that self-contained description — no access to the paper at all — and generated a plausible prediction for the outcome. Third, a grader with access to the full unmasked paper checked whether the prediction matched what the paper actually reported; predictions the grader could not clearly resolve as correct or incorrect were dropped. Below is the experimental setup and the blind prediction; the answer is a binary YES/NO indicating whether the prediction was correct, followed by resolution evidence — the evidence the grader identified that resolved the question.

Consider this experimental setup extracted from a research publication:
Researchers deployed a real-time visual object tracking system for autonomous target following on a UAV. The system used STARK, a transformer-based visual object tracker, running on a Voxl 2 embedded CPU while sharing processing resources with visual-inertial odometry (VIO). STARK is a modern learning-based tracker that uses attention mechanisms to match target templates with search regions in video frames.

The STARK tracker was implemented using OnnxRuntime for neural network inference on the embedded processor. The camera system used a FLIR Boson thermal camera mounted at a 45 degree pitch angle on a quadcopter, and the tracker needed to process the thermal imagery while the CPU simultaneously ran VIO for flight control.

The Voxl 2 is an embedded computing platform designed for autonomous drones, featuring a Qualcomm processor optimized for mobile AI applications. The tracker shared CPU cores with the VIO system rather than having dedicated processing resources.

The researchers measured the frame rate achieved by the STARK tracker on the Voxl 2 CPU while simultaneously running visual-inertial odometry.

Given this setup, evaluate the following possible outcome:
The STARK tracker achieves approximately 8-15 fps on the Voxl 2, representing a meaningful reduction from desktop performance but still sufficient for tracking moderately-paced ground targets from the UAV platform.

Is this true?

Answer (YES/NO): NO